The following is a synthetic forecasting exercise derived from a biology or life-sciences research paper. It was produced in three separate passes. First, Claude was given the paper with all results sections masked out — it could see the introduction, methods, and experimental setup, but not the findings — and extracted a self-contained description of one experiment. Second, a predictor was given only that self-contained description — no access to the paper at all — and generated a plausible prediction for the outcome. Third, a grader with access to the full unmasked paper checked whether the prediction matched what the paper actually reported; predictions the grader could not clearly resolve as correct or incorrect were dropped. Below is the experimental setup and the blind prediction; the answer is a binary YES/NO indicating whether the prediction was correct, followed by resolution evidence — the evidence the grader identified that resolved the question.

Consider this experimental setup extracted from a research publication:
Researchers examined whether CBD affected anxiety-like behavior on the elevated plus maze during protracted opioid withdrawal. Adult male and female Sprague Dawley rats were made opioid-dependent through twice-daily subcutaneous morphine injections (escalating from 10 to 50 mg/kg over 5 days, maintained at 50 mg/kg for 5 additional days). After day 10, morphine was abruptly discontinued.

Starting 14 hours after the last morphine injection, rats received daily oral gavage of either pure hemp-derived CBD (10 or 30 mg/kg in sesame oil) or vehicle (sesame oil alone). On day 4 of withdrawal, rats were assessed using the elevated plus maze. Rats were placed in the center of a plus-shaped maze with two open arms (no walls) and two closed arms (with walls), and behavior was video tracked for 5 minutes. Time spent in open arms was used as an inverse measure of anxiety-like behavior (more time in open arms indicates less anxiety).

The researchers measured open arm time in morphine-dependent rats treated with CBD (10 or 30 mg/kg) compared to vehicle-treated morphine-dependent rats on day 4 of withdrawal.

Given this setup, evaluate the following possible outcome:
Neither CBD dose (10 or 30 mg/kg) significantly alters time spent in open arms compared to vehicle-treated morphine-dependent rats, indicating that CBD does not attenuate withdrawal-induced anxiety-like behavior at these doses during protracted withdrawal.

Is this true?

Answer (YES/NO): YES